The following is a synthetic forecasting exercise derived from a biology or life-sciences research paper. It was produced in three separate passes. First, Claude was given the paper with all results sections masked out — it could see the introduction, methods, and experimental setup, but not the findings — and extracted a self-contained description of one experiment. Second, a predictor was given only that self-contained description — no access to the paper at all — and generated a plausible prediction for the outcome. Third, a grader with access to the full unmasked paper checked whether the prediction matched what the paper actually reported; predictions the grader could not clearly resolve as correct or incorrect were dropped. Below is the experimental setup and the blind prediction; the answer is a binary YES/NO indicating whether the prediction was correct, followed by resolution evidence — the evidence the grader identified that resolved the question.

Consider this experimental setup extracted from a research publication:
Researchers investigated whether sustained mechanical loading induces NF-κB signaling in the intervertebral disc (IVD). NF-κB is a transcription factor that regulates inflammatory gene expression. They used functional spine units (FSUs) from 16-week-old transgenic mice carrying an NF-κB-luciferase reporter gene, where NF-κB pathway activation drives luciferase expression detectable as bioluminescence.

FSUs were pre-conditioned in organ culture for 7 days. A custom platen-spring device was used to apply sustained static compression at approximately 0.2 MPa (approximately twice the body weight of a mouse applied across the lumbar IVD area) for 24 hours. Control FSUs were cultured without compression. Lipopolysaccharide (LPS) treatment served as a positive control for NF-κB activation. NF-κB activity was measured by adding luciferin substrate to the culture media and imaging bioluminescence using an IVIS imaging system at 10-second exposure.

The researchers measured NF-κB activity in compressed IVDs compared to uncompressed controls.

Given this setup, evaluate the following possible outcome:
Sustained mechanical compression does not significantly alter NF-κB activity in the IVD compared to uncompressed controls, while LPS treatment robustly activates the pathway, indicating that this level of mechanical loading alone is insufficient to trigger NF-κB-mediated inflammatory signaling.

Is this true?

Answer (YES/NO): NO